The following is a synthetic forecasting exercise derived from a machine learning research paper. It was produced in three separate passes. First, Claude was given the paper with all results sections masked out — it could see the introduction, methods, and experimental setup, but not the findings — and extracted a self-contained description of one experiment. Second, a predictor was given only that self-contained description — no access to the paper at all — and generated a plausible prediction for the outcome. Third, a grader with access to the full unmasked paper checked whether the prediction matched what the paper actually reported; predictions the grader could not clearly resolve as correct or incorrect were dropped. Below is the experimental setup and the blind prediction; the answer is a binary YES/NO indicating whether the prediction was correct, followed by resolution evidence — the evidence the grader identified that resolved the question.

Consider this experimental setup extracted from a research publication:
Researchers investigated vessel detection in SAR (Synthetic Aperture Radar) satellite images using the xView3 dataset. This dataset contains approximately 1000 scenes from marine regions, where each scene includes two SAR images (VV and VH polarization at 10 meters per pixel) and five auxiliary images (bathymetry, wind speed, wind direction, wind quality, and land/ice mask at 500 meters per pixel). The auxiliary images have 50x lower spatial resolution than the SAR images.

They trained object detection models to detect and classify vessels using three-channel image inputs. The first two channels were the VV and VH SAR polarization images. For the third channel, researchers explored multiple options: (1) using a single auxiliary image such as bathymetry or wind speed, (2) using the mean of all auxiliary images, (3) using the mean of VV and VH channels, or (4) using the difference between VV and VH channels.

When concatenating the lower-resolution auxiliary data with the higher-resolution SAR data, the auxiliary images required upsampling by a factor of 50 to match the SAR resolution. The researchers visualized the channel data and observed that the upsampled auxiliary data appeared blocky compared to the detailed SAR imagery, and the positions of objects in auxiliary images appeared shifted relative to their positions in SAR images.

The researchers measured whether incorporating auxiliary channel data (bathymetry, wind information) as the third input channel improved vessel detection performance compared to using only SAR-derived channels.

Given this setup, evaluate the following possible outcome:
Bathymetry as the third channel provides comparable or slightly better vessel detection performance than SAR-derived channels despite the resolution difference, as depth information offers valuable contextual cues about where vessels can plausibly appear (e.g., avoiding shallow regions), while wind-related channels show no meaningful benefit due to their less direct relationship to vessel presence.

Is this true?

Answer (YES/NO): NO